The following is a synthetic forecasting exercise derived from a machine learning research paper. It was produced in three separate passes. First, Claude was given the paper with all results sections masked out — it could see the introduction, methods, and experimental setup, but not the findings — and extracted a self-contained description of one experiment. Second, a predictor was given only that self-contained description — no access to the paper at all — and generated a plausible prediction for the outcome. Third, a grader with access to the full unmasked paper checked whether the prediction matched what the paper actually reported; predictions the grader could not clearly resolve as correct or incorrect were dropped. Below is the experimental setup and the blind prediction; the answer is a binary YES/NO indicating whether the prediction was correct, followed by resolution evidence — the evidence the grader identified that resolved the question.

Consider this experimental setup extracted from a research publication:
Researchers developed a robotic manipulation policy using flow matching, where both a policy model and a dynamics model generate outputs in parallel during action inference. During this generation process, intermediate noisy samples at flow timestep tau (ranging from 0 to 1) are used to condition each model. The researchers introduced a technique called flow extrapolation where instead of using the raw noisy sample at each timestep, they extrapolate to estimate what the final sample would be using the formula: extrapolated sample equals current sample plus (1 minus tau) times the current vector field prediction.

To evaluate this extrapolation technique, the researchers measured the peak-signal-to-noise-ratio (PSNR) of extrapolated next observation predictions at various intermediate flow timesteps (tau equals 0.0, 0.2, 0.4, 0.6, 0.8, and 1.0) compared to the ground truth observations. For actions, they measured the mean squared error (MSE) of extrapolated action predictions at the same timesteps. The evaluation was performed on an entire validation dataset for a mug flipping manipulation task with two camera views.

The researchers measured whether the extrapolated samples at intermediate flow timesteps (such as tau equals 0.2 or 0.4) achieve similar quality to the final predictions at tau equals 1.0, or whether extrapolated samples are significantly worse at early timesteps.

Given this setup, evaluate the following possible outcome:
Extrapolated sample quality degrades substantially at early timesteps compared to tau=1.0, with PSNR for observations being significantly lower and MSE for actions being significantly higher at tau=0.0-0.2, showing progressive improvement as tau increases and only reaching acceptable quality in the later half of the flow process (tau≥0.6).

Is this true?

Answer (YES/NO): NO